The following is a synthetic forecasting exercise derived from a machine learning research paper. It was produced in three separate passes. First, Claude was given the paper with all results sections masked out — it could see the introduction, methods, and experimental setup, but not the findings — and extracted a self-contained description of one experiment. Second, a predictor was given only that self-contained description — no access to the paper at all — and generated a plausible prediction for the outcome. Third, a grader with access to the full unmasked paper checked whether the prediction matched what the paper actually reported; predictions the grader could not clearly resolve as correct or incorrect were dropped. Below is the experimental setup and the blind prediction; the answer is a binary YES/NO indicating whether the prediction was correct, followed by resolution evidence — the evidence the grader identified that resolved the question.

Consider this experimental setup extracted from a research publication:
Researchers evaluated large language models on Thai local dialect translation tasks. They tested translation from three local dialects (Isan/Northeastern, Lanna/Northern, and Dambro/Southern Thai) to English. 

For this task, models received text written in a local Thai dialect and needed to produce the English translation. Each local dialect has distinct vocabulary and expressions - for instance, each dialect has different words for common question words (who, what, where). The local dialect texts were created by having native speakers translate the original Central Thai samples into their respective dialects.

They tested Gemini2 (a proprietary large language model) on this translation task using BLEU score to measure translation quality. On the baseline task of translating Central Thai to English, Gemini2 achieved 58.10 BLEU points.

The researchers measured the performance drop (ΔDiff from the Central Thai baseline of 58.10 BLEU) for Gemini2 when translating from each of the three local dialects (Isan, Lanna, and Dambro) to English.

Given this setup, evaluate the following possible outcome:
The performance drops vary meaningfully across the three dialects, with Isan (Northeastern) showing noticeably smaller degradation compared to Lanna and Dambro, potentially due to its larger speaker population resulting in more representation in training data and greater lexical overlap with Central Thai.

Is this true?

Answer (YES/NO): YES